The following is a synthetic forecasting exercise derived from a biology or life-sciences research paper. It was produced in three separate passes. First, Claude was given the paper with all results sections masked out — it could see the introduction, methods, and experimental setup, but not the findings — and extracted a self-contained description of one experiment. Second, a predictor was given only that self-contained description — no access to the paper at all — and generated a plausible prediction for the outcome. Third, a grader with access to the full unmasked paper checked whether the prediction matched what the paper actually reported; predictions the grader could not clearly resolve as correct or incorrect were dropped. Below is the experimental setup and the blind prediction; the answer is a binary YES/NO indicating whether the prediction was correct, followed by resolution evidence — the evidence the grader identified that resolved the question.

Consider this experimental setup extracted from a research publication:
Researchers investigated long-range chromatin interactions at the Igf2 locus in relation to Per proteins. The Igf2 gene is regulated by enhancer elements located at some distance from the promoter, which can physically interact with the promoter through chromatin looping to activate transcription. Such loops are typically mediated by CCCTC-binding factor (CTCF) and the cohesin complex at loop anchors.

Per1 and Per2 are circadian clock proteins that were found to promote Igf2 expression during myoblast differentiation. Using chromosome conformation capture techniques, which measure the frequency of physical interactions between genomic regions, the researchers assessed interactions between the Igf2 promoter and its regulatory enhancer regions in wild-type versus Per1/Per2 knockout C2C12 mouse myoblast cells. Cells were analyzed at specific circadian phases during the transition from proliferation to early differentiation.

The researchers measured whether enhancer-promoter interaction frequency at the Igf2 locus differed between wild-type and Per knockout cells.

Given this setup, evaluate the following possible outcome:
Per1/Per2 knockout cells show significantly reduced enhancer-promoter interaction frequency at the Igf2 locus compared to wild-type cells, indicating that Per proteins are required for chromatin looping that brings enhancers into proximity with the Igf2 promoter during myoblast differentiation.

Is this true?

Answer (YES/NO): YES